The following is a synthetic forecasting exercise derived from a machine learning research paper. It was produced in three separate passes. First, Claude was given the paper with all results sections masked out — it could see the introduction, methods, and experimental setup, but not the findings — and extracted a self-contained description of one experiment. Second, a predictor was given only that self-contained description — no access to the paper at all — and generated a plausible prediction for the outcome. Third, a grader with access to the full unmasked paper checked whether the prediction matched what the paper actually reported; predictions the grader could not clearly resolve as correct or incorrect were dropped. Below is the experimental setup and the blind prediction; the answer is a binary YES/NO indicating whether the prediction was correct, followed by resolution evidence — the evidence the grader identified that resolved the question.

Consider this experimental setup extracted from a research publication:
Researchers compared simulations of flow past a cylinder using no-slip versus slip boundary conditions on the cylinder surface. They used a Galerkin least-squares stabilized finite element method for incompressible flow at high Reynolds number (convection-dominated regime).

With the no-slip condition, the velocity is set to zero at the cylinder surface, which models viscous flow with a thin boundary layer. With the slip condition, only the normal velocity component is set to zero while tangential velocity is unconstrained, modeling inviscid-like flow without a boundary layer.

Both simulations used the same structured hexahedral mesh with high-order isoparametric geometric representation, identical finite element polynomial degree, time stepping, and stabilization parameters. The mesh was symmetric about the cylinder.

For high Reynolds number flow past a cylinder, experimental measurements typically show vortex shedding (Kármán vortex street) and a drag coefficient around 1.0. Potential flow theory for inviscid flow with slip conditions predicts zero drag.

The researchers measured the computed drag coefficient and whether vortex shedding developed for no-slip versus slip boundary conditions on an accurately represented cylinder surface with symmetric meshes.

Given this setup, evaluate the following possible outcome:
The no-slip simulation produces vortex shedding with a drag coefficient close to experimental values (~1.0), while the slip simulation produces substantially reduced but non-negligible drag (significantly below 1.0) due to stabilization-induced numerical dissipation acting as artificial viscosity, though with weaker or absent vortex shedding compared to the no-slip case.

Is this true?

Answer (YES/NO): NO